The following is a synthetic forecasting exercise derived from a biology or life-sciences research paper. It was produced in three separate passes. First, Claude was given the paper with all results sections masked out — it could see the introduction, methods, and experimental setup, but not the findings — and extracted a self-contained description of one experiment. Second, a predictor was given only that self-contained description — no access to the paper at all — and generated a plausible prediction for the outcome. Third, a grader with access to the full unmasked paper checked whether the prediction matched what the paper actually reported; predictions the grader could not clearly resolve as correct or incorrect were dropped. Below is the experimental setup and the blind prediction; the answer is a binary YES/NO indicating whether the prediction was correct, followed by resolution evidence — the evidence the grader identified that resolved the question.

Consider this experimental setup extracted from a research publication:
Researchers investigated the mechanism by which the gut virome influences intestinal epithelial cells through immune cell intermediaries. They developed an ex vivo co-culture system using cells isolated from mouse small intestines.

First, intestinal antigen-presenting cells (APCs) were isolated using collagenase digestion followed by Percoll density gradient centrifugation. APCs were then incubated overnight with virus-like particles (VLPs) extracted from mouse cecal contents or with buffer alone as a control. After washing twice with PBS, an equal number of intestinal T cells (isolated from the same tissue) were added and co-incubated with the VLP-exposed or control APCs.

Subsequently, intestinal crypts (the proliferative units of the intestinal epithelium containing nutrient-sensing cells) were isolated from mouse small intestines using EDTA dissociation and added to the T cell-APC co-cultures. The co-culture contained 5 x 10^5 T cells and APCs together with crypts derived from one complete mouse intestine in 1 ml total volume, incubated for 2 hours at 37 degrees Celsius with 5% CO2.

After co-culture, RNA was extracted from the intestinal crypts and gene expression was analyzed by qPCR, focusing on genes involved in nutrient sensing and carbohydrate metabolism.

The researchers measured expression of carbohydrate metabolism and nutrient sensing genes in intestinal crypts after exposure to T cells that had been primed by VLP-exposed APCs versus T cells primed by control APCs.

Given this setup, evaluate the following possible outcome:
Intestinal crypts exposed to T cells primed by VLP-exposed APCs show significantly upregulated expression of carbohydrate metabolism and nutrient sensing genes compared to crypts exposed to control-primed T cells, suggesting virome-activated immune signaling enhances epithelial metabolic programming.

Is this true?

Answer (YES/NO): NO